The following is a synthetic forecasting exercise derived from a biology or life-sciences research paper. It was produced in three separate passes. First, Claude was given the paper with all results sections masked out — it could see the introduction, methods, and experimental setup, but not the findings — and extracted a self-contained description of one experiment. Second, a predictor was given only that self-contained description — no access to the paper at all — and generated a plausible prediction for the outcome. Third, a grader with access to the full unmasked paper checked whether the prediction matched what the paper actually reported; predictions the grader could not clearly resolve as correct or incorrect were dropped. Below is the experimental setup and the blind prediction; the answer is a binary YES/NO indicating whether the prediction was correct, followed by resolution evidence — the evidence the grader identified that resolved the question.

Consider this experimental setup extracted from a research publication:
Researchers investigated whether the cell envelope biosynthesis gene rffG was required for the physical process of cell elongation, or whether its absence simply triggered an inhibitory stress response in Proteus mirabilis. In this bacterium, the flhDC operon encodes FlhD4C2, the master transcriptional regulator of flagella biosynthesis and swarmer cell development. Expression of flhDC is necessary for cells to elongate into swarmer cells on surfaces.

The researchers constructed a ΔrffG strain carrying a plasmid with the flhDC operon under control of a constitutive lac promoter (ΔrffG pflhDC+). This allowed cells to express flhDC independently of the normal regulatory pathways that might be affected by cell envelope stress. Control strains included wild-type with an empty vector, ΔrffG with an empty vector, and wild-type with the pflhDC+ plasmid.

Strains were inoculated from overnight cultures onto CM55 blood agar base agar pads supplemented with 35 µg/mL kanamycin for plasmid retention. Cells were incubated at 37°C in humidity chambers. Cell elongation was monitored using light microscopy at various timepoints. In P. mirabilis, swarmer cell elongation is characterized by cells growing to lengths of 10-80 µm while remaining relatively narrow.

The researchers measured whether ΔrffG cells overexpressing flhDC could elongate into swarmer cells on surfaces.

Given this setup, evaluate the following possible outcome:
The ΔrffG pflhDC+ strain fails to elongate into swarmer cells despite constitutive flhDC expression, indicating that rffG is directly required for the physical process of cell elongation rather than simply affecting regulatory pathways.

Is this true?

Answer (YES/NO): NO